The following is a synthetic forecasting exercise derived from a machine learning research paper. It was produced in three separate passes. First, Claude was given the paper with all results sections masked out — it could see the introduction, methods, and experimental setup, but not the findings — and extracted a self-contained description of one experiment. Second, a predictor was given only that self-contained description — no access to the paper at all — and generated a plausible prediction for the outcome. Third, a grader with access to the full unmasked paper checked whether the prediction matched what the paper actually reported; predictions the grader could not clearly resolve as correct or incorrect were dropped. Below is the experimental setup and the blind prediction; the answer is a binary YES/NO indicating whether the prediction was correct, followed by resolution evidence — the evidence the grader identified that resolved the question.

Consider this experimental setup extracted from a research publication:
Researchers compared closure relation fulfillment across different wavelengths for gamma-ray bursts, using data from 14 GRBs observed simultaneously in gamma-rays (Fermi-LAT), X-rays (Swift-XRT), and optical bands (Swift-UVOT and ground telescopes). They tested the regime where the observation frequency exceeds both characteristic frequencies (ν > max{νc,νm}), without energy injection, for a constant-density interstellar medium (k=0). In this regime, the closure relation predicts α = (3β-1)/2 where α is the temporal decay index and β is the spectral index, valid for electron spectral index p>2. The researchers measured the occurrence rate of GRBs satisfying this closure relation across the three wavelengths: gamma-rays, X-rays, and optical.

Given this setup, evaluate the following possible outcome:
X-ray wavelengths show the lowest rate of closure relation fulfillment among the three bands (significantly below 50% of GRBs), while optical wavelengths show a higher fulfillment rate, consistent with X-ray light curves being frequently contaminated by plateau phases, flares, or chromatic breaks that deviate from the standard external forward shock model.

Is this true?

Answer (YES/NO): NO